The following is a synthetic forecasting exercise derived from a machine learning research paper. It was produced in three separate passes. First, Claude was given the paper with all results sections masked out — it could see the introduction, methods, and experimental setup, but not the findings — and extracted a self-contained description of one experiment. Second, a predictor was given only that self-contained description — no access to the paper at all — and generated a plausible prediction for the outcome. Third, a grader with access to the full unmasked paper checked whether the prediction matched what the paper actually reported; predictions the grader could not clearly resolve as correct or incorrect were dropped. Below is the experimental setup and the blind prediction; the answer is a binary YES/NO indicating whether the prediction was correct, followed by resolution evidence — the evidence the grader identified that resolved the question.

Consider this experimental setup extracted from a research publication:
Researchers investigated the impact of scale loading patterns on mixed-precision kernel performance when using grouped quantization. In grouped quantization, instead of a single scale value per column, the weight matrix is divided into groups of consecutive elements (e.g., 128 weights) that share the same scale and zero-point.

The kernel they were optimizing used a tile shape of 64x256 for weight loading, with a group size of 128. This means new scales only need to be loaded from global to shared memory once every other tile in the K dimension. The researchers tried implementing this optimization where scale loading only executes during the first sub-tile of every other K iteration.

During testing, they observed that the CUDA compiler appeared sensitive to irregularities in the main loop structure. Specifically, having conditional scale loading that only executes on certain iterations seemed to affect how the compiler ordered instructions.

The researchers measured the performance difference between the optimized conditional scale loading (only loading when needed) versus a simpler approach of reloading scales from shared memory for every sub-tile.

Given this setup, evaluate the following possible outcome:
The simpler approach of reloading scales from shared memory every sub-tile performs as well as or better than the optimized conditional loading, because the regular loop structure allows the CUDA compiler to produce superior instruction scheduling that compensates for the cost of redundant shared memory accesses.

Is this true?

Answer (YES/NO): YES